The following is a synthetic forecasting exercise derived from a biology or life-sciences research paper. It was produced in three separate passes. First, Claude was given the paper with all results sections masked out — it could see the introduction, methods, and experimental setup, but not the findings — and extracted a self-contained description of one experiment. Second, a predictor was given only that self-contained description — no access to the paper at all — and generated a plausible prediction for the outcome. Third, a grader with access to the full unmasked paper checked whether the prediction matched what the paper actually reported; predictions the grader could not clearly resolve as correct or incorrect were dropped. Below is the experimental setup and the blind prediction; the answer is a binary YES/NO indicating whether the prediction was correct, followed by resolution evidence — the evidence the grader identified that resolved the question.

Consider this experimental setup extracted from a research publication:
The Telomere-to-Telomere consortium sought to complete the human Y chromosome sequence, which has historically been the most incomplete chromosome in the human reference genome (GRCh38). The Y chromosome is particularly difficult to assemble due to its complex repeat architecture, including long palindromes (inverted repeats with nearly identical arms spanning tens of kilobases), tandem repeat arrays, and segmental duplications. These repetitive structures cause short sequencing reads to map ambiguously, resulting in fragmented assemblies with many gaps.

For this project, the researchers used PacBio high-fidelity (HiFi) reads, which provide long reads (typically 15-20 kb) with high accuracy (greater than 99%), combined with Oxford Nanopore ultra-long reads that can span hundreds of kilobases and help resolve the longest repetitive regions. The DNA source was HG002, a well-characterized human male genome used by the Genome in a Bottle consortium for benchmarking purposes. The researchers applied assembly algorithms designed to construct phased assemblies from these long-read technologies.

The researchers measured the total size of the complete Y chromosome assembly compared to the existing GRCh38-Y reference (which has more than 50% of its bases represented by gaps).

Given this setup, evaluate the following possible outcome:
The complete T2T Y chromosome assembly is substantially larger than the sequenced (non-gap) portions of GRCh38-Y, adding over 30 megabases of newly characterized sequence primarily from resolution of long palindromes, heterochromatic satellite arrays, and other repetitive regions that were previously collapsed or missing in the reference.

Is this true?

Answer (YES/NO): YES